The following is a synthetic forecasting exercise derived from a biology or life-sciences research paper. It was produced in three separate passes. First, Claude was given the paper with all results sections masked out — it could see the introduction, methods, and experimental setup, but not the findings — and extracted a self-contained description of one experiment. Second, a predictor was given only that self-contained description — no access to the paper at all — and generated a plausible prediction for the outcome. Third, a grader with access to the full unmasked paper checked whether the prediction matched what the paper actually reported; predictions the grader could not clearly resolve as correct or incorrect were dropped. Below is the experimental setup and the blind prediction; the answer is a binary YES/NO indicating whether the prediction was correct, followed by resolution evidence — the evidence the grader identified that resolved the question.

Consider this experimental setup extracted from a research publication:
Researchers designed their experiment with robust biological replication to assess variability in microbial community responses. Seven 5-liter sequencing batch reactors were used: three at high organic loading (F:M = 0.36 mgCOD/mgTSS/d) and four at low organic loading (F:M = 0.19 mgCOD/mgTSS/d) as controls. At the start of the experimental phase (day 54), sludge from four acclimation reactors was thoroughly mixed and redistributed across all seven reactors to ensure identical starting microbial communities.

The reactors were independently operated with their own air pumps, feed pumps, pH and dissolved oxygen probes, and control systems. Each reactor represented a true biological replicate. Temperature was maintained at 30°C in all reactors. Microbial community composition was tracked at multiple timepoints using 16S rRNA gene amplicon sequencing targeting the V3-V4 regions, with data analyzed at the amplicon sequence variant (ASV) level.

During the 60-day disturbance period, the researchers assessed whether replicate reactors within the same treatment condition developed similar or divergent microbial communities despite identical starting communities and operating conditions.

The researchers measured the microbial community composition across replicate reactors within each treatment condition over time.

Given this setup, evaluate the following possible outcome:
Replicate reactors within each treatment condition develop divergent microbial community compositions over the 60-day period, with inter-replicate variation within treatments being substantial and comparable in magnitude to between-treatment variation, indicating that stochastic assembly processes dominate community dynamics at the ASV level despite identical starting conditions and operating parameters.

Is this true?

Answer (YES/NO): NO